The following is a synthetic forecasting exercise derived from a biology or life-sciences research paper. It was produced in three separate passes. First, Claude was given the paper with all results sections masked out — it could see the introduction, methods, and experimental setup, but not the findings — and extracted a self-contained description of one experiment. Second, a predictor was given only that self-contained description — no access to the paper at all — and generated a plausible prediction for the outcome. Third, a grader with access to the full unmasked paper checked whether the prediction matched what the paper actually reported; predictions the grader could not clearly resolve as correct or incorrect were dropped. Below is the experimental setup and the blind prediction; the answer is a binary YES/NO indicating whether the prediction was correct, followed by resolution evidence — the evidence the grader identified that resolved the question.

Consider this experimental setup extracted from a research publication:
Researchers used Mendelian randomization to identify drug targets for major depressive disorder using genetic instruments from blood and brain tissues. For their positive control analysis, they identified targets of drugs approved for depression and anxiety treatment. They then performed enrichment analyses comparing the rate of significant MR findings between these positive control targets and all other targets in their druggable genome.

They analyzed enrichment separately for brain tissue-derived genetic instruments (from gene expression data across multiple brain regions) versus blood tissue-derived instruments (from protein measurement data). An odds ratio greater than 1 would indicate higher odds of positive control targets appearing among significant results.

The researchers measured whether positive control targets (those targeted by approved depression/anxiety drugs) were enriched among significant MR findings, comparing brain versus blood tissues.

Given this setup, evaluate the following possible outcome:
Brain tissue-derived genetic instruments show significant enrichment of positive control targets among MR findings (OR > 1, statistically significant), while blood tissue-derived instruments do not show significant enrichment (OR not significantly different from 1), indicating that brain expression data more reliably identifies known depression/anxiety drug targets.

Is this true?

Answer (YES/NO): YES